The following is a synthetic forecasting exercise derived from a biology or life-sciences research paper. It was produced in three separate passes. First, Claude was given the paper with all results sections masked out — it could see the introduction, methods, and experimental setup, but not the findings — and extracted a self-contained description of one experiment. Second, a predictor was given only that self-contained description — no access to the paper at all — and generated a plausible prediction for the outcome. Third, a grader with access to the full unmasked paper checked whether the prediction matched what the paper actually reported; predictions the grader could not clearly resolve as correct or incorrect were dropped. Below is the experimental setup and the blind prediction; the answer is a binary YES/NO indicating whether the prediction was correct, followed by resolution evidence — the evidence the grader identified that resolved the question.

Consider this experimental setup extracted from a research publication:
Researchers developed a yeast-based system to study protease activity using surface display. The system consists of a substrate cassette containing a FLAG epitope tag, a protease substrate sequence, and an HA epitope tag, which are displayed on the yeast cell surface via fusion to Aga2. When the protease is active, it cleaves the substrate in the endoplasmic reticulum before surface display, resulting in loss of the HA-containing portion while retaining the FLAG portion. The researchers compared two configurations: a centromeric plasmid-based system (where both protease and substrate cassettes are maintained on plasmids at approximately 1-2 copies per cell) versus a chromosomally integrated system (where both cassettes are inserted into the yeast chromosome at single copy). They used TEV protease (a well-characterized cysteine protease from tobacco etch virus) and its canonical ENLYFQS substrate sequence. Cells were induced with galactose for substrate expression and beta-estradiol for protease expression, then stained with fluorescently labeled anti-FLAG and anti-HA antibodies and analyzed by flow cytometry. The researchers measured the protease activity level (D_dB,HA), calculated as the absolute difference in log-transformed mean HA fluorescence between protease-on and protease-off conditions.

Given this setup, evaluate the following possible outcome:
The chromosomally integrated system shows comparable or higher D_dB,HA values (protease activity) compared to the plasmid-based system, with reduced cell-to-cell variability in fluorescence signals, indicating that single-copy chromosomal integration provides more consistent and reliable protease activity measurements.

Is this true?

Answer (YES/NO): YES